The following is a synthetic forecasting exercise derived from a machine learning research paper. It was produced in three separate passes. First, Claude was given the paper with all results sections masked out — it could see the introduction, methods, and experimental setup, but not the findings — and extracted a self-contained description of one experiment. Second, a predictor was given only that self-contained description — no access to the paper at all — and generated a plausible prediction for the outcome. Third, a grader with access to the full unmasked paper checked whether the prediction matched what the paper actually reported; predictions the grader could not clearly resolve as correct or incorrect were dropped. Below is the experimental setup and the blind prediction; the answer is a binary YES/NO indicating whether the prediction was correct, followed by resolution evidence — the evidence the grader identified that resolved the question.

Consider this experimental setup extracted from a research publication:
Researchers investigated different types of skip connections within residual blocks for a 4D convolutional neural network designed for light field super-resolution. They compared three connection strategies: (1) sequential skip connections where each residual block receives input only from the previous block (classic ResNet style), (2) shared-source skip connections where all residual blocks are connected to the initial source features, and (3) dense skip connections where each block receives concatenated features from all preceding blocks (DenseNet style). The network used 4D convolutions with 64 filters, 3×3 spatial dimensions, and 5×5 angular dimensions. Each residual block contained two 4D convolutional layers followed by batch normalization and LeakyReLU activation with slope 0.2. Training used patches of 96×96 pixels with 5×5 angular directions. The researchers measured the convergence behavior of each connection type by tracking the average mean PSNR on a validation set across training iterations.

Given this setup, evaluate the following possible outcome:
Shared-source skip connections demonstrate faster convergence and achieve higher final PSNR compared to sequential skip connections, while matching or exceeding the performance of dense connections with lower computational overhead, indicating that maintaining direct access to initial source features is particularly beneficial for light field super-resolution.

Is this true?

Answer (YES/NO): NO